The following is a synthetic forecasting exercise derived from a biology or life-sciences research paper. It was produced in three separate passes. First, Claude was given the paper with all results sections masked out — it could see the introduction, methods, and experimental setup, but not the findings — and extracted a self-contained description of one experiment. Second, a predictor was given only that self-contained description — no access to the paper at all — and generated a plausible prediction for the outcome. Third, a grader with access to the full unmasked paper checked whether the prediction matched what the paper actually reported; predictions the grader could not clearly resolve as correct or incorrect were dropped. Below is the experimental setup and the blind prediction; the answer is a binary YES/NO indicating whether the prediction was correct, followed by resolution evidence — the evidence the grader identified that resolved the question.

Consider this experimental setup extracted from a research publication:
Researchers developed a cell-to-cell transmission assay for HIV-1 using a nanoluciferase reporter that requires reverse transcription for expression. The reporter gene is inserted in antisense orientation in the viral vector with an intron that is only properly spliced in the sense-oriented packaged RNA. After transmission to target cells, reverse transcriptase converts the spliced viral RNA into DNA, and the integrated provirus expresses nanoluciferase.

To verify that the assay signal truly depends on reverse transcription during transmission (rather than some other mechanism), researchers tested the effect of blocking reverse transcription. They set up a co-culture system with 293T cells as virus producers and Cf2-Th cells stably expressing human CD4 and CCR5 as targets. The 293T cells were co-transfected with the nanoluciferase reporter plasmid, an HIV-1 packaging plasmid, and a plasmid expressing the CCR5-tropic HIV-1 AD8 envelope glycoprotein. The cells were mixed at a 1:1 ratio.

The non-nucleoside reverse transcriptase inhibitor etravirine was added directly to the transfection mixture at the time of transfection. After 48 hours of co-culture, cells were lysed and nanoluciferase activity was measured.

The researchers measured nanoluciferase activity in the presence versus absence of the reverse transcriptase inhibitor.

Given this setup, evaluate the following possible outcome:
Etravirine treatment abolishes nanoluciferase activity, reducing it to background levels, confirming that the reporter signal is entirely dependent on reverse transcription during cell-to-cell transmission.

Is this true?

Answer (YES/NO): NO